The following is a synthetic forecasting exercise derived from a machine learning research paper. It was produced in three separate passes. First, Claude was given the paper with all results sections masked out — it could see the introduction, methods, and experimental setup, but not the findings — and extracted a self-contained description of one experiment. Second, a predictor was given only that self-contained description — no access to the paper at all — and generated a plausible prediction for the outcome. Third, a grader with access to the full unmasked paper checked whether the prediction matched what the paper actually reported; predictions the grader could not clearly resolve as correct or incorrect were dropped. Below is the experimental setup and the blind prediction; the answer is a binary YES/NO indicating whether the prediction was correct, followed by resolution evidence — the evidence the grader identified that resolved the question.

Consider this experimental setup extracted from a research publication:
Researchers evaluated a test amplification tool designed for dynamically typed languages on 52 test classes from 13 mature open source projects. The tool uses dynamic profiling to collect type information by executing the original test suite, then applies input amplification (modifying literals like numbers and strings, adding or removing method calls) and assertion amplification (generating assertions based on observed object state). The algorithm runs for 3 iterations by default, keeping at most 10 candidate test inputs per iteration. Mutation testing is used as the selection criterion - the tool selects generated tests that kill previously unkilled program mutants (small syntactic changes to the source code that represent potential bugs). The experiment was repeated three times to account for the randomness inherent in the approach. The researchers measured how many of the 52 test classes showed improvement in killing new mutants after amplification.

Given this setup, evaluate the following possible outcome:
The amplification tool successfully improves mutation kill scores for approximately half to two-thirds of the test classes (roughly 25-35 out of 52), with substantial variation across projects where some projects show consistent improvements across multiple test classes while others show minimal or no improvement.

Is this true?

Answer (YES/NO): YES